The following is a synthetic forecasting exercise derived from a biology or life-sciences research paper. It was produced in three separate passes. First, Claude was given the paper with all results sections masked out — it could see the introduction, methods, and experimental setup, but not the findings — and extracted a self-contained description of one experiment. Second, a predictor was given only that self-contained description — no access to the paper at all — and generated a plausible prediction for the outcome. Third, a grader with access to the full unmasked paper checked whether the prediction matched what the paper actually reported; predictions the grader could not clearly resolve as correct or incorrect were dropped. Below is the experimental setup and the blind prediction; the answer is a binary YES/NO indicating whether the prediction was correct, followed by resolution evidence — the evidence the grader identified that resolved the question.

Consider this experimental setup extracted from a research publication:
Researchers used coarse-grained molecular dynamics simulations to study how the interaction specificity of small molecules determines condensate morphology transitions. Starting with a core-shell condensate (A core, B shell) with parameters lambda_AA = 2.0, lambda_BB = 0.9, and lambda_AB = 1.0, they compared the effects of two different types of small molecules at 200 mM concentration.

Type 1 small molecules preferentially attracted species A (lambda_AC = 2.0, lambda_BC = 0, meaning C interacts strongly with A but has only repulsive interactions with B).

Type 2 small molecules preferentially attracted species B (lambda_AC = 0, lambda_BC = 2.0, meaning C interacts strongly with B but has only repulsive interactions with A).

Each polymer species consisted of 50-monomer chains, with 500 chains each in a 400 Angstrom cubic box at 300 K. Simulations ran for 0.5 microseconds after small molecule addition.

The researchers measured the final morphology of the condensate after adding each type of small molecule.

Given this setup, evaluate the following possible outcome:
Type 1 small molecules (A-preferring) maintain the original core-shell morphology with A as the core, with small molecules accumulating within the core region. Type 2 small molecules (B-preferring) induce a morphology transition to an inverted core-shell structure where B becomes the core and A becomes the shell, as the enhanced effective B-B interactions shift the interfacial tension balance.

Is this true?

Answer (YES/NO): NO